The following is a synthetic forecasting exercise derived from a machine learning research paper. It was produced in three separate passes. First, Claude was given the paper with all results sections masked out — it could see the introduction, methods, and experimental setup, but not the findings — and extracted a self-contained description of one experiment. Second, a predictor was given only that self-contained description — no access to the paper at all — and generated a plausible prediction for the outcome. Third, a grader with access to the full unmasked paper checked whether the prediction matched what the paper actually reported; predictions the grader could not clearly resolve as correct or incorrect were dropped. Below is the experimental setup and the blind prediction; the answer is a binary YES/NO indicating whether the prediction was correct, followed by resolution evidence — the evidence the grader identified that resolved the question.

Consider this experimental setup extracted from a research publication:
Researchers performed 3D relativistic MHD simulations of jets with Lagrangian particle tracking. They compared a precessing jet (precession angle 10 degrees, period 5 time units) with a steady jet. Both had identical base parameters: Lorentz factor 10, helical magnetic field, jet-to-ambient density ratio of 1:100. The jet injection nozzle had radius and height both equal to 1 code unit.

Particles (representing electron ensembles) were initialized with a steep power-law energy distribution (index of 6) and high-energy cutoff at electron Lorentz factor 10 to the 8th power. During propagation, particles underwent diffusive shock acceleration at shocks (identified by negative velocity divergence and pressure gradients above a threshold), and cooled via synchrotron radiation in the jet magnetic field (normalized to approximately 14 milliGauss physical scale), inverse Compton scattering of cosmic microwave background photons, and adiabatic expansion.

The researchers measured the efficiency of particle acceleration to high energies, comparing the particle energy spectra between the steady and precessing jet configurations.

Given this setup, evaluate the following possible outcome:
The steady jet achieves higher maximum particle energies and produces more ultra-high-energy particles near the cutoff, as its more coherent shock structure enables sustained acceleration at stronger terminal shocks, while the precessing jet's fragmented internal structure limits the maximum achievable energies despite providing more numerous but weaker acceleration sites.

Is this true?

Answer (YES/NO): NO